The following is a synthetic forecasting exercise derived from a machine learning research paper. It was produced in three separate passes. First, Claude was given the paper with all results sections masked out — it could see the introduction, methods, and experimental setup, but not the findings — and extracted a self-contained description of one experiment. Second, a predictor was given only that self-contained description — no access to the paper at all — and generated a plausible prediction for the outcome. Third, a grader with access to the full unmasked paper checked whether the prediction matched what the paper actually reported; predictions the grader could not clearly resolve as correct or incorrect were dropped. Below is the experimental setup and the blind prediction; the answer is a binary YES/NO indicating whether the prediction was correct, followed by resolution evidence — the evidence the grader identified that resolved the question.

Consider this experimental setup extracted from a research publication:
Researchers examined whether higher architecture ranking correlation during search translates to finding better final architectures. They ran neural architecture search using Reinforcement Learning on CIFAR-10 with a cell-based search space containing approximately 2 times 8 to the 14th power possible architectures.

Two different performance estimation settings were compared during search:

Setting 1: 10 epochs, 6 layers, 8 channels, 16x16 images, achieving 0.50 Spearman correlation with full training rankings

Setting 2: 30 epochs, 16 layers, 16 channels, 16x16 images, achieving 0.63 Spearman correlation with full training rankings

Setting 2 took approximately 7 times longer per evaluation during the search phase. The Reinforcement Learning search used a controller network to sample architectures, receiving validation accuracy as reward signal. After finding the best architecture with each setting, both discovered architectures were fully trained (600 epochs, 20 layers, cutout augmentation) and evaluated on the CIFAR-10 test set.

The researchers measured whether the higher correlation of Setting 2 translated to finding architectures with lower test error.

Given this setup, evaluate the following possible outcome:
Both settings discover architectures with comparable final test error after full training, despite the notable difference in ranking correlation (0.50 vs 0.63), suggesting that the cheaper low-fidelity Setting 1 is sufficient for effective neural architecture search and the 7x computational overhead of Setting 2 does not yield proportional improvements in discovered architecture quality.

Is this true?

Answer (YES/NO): YES